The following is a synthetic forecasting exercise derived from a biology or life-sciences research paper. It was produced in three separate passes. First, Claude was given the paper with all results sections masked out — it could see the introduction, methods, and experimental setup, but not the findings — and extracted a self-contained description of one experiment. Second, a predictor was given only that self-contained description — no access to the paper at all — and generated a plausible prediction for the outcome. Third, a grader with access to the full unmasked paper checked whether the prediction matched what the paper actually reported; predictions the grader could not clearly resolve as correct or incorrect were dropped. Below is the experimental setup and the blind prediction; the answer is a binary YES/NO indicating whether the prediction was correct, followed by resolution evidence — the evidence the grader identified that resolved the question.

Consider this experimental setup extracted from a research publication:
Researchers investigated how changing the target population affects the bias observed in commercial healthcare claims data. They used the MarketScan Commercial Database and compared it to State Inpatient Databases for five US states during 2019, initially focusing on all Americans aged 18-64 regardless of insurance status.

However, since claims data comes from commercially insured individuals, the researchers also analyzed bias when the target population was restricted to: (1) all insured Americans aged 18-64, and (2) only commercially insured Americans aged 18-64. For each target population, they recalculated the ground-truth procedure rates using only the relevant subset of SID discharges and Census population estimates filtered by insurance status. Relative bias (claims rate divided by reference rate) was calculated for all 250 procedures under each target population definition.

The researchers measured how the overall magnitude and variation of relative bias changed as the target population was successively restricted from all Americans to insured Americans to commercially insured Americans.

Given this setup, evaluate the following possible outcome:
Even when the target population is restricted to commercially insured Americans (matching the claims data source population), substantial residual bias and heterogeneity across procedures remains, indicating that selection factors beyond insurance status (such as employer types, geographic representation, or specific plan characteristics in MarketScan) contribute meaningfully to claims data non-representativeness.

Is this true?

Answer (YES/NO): NO